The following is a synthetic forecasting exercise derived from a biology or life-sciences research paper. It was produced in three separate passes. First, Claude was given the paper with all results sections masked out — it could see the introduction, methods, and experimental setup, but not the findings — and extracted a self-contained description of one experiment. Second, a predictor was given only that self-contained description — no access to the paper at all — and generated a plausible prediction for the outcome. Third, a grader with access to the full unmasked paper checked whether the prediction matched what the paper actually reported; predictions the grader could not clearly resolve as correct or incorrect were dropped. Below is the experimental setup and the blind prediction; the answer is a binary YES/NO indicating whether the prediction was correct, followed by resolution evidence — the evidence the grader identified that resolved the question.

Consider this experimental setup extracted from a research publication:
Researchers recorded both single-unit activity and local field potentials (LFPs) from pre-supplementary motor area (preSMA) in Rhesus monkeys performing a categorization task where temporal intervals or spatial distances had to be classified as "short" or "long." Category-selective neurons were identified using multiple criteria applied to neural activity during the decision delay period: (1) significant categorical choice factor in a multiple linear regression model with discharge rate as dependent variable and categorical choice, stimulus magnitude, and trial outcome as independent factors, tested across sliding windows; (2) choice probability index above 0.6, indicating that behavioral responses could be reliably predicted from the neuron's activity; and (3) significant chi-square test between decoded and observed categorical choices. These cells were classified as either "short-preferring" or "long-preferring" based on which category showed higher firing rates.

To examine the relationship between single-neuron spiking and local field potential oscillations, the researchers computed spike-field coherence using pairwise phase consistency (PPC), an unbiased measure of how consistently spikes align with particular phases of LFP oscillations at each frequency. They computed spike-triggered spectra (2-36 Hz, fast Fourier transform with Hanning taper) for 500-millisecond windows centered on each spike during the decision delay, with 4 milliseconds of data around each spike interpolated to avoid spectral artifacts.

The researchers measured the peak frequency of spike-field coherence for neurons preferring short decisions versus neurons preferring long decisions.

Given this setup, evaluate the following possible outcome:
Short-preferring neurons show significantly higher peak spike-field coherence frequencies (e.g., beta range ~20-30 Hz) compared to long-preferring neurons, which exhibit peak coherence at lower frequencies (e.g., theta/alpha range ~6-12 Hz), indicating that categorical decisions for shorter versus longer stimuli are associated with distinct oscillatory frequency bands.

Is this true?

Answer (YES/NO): NO